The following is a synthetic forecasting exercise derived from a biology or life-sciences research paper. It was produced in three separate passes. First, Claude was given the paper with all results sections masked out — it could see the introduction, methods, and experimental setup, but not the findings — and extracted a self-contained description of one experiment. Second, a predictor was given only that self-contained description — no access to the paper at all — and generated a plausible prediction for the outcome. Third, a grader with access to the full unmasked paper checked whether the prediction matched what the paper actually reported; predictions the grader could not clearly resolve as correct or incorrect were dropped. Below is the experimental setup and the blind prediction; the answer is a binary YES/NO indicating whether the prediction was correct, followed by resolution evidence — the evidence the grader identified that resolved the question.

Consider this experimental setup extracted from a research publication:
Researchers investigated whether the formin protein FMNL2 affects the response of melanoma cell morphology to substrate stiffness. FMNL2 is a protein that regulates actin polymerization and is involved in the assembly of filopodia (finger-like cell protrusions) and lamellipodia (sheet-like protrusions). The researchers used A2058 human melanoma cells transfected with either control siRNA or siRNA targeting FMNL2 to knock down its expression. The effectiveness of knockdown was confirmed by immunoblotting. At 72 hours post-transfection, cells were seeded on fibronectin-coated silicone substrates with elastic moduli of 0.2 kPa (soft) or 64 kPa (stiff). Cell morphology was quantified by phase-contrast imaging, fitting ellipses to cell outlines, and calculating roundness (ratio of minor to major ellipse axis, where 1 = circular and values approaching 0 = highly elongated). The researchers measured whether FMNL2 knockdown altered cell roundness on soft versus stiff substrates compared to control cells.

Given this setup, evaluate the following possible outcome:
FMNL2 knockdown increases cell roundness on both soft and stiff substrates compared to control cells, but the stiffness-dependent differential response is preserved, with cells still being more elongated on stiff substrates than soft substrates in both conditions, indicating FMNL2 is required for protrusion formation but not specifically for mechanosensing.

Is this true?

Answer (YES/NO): NO